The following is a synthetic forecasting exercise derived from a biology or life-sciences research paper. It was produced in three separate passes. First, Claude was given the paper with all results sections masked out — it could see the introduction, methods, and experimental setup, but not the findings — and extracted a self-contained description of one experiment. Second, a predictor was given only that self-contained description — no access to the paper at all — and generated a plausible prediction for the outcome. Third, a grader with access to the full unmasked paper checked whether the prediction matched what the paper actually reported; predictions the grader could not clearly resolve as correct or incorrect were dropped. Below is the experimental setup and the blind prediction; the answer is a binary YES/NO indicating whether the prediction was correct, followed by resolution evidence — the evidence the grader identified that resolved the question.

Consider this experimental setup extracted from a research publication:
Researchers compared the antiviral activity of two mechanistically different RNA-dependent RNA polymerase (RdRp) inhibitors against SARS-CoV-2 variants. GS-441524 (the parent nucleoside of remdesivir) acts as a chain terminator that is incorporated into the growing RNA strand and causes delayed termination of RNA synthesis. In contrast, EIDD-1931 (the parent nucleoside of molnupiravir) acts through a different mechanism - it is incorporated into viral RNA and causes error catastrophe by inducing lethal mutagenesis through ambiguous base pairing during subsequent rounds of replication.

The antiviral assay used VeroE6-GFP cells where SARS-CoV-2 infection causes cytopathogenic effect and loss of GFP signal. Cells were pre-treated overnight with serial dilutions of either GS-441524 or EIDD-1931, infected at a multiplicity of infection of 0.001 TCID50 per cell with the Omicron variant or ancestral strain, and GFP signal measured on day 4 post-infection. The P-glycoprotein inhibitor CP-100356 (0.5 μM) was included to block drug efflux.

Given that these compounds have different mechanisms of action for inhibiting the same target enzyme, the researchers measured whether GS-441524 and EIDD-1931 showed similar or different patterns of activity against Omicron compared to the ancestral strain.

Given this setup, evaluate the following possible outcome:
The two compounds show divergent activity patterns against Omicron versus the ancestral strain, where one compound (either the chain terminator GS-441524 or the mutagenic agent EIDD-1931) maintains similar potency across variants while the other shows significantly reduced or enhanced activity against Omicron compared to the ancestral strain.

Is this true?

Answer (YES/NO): NO